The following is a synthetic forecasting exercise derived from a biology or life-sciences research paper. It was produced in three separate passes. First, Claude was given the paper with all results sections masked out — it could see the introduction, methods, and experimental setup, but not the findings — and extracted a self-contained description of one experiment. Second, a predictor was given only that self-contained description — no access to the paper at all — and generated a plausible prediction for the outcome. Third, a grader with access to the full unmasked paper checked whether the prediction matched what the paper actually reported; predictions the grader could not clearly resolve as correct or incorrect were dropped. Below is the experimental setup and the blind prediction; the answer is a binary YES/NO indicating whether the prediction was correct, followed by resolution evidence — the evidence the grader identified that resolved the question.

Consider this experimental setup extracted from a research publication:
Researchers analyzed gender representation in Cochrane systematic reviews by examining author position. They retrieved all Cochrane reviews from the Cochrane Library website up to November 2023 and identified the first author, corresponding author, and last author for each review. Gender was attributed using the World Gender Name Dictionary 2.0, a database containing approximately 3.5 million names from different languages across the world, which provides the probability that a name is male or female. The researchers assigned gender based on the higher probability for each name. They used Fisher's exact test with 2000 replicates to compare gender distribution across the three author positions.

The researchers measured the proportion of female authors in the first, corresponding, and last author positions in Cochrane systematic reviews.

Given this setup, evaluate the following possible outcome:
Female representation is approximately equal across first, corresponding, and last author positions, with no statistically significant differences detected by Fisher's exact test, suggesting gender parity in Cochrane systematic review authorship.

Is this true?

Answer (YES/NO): NO